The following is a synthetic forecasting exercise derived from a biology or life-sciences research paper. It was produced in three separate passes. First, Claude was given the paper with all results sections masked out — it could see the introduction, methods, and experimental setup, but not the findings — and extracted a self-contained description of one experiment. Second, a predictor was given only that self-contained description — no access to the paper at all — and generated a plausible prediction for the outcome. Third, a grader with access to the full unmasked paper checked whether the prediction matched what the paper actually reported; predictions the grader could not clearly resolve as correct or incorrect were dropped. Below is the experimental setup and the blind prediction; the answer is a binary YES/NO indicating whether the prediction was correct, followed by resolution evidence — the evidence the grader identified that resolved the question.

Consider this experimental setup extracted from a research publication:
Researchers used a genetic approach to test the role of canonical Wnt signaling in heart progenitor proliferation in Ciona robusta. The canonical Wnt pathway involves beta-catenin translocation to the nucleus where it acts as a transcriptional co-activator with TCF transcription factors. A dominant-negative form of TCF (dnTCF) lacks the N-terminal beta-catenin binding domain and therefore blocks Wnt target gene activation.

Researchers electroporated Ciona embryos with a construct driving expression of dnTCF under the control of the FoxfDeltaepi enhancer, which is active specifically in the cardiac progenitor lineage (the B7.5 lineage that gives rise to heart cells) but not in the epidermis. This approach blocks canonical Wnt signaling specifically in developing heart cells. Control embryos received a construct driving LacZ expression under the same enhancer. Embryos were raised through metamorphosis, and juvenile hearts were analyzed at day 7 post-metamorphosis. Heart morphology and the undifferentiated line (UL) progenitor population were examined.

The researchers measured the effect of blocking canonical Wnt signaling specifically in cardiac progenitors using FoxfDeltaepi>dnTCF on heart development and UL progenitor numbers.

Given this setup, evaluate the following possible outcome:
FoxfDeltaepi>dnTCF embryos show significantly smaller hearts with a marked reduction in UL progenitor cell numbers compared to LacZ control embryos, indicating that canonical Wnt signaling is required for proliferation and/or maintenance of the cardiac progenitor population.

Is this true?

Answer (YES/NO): NO